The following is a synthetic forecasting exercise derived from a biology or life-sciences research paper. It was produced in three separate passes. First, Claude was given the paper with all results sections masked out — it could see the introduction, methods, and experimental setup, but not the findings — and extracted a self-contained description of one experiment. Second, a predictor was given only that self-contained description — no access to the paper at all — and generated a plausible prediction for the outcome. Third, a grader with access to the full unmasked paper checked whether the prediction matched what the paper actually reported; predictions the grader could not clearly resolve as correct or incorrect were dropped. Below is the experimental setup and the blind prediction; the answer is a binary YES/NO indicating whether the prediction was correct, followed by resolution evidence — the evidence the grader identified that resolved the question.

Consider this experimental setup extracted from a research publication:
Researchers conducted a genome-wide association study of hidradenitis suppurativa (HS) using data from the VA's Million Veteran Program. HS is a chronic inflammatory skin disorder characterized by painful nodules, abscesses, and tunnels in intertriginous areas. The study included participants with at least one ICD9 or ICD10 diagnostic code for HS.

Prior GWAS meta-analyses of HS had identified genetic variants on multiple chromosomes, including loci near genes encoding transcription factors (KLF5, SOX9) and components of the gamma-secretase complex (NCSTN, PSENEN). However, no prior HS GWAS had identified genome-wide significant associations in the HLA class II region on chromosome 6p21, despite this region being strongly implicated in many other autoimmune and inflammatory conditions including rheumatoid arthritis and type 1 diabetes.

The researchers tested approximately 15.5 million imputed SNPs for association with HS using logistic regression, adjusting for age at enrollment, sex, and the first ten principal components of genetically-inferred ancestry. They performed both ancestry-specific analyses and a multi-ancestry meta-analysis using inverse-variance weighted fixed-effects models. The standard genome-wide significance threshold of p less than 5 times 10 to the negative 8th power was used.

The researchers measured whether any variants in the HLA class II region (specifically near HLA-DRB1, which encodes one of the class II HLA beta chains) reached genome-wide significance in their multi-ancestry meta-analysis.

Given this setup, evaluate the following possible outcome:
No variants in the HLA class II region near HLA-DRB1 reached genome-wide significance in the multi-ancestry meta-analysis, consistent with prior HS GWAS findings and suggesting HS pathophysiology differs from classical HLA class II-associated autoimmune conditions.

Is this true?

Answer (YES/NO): NO